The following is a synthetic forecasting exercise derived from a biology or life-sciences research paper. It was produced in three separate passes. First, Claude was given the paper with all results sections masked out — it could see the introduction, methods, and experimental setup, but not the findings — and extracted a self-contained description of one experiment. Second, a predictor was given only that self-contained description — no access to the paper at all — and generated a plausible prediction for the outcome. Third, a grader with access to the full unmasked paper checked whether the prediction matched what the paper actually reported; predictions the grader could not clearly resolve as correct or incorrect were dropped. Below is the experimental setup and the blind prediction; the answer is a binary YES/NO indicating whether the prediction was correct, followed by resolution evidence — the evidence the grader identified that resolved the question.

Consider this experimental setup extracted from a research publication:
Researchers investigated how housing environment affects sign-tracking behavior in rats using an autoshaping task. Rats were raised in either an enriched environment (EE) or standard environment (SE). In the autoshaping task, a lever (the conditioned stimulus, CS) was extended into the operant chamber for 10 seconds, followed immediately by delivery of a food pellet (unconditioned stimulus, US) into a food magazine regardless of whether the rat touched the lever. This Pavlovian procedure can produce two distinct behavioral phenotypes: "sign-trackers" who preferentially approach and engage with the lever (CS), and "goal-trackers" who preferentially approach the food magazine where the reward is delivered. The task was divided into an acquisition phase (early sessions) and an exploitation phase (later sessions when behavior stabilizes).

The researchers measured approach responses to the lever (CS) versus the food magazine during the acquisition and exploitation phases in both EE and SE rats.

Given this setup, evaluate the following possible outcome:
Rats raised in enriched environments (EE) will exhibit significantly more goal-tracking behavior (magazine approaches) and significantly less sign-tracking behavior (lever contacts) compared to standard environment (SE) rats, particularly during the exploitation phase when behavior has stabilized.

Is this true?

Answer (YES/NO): NO